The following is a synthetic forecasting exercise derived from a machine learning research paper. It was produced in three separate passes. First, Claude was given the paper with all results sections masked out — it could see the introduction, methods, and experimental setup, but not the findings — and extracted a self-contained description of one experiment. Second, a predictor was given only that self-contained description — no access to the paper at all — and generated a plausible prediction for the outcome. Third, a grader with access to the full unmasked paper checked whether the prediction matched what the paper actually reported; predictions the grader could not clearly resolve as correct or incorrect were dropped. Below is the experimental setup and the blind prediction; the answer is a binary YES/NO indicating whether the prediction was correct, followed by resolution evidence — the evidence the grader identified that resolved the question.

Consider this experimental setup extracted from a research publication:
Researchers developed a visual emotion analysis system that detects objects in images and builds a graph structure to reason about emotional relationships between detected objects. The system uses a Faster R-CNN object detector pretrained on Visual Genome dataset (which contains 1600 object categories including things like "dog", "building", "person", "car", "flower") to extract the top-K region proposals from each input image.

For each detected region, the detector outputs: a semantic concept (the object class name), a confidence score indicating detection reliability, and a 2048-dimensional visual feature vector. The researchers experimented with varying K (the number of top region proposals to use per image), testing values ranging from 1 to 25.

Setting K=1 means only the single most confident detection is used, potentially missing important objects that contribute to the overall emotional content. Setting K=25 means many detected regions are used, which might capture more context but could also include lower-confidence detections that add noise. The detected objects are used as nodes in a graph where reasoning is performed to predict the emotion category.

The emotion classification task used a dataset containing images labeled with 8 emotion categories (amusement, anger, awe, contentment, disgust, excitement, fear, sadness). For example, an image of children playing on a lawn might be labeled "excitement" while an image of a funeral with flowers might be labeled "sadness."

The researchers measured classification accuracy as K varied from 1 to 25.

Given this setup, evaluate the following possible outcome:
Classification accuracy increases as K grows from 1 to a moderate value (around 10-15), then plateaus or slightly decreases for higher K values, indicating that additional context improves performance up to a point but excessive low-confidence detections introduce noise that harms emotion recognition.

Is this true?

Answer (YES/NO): YES